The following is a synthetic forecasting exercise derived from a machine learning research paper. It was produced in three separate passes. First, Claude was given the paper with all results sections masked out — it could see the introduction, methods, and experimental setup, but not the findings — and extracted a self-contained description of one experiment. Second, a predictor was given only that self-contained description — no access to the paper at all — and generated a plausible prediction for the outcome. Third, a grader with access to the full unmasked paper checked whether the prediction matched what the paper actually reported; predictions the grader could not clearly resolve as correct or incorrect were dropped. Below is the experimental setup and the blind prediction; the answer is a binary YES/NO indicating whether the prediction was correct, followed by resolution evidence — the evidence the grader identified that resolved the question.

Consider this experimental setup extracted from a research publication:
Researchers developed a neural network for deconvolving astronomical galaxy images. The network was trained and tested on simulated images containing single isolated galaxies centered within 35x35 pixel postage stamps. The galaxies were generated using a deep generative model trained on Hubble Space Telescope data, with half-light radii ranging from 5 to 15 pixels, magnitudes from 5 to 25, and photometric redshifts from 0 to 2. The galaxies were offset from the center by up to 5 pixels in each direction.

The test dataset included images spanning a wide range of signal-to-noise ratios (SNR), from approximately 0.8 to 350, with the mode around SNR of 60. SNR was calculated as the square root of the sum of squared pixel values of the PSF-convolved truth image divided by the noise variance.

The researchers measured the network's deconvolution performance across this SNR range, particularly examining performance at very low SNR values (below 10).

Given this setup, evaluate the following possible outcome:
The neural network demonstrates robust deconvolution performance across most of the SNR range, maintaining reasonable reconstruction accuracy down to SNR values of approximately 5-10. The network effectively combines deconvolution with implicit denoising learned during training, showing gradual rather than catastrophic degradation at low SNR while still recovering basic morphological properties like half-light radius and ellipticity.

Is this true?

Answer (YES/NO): YES